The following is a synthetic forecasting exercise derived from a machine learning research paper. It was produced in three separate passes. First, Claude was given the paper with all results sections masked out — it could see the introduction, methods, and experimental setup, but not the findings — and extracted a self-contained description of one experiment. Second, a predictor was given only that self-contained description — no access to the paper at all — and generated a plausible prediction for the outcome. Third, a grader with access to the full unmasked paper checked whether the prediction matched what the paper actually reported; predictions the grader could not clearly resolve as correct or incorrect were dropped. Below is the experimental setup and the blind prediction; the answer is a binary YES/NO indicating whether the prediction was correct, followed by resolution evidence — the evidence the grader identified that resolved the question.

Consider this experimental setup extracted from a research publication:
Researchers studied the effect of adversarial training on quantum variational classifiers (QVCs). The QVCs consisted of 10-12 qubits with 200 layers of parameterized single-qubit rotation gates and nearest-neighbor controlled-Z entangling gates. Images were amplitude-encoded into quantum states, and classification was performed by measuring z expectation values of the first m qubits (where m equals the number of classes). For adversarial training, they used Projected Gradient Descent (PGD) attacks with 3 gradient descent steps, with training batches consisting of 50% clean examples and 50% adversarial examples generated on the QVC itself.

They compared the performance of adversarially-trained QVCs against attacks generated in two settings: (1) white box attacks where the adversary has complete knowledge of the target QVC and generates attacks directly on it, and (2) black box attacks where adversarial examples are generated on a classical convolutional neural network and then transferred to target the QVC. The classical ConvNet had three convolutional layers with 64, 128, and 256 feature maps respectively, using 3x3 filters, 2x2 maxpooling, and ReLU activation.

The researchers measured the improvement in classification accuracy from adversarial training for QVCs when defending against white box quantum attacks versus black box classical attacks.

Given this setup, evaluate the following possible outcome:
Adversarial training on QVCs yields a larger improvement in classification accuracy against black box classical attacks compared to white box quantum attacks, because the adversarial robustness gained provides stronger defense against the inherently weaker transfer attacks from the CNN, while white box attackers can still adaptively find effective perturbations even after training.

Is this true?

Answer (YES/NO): NO